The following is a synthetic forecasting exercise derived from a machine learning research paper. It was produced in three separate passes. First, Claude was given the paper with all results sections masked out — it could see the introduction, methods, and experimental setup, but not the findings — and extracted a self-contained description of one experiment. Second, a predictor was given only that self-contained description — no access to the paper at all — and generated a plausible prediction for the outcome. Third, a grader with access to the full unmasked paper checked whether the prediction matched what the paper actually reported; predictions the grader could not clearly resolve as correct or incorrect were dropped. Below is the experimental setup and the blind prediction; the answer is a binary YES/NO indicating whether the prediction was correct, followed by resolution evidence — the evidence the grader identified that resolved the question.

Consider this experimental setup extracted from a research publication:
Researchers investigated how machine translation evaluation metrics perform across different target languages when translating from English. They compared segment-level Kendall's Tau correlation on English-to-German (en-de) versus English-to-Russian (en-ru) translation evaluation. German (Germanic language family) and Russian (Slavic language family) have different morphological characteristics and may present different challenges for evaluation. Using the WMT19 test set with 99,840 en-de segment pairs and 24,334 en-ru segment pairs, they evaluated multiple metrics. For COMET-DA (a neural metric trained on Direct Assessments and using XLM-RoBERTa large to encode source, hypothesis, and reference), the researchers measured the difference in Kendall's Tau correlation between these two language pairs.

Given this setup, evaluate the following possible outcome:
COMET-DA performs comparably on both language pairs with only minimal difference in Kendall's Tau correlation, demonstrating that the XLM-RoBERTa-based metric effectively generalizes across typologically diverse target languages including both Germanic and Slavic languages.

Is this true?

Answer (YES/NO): NO